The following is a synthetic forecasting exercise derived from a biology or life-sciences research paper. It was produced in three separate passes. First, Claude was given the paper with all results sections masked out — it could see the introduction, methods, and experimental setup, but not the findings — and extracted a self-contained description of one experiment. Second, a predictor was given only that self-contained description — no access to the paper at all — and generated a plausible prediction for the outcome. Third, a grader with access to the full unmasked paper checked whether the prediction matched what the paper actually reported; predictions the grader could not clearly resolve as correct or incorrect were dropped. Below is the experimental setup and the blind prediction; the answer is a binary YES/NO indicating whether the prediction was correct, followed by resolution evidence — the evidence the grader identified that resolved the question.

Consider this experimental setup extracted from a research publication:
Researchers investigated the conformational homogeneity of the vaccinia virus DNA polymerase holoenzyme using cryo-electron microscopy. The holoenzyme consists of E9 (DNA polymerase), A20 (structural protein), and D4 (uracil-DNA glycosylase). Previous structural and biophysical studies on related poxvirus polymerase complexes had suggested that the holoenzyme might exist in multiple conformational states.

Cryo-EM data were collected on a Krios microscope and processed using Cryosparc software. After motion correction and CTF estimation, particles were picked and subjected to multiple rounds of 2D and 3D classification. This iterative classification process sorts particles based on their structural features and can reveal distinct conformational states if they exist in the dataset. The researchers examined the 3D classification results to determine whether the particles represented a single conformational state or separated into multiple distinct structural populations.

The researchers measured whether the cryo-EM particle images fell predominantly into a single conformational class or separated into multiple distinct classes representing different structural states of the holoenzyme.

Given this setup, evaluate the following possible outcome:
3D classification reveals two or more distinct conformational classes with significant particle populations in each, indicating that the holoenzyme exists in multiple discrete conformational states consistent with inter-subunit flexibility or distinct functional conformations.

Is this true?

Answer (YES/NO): NO